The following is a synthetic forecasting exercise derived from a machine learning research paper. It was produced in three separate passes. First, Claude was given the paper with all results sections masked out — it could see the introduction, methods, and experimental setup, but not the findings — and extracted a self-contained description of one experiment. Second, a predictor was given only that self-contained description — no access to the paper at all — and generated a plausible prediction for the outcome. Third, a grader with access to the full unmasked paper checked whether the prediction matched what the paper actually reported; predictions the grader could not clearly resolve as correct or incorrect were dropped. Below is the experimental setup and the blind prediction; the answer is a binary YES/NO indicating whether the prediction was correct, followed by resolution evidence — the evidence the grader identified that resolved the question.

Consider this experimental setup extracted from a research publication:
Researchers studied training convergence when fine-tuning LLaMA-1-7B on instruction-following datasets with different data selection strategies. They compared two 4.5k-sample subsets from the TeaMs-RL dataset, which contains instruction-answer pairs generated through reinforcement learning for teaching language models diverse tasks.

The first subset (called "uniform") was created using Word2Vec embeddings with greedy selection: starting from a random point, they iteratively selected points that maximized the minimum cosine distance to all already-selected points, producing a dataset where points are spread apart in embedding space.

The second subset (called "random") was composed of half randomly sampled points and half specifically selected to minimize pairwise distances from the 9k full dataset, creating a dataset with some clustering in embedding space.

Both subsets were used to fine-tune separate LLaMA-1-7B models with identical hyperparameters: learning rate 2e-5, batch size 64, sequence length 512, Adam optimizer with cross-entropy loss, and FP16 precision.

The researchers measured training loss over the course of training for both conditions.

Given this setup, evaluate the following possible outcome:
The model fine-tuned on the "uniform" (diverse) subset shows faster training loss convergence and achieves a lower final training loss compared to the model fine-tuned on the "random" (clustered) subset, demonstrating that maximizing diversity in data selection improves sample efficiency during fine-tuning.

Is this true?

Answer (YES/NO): YES